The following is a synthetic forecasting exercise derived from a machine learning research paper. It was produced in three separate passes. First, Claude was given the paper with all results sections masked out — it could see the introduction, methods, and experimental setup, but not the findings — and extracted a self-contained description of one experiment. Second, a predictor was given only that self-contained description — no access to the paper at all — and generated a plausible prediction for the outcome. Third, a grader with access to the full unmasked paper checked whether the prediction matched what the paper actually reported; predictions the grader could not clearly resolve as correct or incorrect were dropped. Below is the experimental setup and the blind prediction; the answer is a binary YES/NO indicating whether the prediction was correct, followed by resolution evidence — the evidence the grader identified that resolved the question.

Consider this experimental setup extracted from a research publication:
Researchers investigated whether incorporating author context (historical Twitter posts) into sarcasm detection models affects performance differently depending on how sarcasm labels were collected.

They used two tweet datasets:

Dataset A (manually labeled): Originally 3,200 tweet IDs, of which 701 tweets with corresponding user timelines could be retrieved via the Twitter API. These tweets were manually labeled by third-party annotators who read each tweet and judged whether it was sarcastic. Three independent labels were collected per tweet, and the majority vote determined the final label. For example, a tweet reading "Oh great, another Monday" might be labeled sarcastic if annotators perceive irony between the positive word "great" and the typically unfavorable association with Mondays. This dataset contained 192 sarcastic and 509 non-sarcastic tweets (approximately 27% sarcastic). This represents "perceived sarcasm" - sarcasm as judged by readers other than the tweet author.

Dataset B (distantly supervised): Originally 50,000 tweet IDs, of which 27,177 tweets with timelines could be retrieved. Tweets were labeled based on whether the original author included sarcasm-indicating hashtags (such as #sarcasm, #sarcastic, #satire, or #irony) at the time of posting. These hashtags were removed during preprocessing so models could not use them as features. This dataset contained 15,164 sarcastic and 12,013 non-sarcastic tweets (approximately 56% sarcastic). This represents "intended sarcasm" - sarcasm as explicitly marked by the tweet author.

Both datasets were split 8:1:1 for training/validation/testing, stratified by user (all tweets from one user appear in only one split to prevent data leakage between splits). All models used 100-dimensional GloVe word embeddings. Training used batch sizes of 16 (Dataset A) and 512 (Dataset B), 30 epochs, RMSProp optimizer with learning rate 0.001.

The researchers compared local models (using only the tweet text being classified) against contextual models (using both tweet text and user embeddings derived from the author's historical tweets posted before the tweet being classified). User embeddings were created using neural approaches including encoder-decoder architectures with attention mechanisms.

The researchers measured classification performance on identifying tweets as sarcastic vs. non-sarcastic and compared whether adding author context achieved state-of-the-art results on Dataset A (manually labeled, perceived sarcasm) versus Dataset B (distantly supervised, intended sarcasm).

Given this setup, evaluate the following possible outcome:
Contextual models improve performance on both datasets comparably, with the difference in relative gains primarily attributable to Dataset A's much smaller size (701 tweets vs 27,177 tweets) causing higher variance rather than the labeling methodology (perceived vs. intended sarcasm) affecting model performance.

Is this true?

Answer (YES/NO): NO